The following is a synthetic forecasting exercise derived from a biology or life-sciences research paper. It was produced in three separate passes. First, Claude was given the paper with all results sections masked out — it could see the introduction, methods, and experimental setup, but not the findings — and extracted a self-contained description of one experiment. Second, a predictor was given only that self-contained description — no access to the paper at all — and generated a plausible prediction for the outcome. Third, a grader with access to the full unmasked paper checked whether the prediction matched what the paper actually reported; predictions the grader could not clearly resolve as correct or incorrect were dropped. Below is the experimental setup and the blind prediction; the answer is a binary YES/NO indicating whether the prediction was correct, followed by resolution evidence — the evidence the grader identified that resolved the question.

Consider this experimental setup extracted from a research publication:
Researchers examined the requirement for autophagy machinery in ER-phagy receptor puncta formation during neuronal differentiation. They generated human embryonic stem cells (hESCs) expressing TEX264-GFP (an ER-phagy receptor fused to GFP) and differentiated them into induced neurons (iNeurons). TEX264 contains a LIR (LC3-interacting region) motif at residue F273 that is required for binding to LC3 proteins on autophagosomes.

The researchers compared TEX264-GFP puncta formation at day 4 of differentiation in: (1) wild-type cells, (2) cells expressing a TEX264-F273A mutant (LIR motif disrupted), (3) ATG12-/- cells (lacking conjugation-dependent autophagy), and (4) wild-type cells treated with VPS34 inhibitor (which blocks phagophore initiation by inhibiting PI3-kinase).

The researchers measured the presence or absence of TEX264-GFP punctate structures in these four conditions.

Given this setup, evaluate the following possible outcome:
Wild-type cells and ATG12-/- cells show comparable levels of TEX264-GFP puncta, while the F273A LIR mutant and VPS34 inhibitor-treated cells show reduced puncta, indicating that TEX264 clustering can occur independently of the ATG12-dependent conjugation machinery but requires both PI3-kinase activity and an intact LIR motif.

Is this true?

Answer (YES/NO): NO